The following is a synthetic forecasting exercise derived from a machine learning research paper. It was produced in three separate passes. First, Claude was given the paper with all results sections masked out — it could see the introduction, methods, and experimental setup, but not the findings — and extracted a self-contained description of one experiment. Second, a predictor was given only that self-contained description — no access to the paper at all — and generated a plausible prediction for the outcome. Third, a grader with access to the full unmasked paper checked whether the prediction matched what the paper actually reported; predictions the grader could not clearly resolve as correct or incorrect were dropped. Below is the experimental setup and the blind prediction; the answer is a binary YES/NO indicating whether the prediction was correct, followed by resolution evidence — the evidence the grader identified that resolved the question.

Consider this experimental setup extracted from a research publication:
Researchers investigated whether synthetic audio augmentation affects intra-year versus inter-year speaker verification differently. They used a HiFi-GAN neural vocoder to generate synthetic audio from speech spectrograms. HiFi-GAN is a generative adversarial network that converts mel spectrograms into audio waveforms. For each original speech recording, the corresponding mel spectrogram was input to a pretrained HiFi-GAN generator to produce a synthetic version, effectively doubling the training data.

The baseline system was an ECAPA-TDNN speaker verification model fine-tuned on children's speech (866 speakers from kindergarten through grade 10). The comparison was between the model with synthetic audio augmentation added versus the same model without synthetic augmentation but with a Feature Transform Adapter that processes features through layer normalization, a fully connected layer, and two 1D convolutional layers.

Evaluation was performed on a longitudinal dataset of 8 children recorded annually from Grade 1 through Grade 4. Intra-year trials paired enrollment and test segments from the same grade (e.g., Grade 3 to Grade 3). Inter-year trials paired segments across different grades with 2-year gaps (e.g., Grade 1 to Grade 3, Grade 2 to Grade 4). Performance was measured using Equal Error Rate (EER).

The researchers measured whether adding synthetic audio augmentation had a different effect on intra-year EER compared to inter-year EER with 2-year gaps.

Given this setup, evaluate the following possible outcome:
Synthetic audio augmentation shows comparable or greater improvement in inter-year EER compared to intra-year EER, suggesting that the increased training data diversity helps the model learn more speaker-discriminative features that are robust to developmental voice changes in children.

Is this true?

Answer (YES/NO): YES